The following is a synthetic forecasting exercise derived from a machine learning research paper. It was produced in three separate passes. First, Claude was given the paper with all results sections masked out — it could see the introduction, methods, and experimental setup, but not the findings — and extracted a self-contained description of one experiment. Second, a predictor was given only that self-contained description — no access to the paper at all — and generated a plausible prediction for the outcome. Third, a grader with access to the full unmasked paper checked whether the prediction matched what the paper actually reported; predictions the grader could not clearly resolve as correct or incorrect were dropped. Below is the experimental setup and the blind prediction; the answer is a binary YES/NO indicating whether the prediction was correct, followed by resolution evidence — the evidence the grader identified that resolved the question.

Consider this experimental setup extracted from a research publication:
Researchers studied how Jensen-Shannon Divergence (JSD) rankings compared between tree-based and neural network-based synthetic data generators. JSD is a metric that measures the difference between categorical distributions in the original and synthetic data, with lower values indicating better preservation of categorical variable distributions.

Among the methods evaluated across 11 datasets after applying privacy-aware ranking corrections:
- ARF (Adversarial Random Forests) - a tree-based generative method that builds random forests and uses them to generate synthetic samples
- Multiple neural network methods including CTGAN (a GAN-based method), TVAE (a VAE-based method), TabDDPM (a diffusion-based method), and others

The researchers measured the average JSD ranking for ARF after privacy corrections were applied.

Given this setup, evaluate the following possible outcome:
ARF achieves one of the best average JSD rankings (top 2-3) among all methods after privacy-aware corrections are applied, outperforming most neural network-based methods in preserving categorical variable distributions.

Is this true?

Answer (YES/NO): YES